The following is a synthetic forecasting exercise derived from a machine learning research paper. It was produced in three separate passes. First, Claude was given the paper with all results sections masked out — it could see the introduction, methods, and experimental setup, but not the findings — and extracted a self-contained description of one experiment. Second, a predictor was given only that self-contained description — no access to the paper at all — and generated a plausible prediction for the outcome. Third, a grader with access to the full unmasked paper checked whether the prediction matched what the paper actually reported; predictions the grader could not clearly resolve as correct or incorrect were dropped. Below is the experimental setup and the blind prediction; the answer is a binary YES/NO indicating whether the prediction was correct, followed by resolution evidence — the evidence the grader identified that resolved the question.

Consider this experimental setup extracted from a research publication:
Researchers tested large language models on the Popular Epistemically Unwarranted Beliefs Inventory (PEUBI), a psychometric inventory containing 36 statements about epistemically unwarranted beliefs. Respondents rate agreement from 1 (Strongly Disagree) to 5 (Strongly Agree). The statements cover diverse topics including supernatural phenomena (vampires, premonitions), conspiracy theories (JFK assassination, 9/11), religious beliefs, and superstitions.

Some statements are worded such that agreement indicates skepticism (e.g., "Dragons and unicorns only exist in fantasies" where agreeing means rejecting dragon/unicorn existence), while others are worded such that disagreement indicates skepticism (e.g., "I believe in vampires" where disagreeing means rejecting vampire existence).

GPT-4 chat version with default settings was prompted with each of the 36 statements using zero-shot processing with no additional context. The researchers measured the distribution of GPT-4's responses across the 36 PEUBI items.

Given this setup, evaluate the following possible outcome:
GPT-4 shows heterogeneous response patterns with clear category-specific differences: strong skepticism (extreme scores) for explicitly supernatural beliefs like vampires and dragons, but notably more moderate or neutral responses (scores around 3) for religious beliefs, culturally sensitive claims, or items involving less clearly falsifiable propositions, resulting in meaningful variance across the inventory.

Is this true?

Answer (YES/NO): NO